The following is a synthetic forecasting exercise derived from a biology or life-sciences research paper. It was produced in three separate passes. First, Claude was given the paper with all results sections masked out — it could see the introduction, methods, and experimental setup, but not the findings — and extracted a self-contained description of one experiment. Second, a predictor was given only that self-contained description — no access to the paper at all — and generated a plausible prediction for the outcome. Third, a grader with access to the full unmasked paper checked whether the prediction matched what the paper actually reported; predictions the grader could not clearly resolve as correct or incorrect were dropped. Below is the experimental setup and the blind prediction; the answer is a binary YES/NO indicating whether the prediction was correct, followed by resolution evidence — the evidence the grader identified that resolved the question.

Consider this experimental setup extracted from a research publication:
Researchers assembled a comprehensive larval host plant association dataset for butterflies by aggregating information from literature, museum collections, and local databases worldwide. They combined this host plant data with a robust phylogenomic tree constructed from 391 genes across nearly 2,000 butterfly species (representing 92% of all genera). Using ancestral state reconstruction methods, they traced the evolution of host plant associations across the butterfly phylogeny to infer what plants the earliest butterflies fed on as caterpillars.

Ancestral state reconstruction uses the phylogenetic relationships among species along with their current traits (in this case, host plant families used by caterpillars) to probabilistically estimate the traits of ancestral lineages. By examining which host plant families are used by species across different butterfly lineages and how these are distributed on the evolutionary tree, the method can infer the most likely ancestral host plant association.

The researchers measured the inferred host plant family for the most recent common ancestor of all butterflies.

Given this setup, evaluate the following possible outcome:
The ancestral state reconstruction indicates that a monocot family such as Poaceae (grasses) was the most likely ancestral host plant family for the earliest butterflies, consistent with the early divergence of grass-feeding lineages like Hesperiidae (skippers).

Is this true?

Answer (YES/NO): NO